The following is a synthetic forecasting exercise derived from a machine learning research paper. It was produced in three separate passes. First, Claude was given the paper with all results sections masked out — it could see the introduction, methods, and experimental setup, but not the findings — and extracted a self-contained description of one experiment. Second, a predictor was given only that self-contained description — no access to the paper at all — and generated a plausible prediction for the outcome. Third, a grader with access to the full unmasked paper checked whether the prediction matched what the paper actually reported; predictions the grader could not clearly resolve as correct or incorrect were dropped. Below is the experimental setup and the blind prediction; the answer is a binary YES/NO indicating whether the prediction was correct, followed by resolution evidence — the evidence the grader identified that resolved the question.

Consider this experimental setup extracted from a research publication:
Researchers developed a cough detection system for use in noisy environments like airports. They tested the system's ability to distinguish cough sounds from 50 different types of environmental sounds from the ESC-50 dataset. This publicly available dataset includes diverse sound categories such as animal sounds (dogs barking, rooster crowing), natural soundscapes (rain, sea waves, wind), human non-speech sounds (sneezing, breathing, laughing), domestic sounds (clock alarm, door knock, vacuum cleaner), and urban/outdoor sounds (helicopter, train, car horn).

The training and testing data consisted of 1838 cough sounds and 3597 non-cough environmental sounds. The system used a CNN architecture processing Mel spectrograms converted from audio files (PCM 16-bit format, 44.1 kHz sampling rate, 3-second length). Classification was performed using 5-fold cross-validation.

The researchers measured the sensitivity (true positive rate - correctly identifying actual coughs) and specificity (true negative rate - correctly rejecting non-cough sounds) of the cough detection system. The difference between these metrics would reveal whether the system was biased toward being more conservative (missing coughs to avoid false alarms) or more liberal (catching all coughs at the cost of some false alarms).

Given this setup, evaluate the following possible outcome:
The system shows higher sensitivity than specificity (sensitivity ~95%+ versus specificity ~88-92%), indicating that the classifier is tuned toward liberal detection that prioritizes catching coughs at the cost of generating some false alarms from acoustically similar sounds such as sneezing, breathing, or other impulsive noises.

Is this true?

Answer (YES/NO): NO